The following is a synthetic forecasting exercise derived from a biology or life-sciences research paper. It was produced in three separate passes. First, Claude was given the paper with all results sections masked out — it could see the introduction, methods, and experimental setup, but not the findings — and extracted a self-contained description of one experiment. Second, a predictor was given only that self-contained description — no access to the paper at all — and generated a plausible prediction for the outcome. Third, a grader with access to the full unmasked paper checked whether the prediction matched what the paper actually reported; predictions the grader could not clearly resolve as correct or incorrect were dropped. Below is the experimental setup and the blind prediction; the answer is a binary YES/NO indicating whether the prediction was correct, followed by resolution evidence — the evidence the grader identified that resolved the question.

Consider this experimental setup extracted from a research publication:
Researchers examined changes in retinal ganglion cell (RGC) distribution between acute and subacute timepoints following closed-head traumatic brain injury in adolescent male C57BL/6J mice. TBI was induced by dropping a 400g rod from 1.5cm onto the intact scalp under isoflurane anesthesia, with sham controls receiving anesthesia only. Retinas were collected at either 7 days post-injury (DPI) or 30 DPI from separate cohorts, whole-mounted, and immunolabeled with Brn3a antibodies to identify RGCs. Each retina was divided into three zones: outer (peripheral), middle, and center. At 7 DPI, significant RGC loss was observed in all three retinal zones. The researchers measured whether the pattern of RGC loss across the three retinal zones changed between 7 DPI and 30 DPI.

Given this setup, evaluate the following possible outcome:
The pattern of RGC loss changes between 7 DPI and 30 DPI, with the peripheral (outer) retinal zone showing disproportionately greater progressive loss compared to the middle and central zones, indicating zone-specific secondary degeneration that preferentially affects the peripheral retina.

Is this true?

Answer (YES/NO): NO